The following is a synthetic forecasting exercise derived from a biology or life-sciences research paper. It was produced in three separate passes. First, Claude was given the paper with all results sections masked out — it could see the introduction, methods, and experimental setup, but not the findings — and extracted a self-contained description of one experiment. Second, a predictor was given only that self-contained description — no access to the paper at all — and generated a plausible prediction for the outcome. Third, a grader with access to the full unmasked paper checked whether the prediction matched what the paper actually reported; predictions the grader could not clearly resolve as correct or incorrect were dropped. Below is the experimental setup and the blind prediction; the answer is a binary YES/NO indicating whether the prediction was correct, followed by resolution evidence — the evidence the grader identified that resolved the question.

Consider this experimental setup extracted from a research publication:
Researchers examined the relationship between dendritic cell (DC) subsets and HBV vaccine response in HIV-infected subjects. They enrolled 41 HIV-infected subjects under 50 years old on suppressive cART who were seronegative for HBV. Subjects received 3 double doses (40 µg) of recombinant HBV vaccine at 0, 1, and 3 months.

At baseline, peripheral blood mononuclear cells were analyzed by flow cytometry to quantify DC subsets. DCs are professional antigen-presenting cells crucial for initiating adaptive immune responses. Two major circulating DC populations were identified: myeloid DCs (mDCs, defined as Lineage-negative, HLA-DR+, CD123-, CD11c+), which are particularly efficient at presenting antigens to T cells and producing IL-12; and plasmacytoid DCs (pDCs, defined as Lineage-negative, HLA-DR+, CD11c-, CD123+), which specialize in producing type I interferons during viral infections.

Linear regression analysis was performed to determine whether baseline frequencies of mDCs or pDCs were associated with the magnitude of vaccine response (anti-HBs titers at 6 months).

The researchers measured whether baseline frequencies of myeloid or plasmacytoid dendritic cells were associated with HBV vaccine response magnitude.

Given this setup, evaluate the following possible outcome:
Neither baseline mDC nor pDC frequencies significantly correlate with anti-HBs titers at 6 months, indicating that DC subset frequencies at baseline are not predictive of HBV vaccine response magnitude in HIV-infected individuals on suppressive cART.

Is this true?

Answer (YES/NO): NO